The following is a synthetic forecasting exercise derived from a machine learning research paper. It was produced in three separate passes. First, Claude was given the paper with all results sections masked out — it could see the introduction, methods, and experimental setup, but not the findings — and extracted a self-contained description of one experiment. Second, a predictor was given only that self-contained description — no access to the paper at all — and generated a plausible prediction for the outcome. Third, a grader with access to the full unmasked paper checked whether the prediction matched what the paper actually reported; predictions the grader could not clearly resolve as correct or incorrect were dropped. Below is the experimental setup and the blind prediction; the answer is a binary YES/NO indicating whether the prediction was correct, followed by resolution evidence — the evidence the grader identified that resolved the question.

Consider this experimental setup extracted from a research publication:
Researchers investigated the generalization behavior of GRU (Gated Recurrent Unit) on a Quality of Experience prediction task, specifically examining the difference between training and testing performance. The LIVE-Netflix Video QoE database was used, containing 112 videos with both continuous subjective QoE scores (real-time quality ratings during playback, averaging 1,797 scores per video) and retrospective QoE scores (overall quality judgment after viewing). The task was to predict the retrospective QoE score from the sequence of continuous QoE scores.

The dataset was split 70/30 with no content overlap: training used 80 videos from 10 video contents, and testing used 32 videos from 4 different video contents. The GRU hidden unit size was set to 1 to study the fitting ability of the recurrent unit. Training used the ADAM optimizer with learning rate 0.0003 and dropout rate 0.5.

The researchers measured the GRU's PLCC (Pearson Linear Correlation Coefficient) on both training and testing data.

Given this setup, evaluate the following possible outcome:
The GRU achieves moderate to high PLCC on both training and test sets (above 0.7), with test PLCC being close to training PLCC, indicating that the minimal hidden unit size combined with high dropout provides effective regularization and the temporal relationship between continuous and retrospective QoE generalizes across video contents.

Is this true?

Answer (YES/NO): NO